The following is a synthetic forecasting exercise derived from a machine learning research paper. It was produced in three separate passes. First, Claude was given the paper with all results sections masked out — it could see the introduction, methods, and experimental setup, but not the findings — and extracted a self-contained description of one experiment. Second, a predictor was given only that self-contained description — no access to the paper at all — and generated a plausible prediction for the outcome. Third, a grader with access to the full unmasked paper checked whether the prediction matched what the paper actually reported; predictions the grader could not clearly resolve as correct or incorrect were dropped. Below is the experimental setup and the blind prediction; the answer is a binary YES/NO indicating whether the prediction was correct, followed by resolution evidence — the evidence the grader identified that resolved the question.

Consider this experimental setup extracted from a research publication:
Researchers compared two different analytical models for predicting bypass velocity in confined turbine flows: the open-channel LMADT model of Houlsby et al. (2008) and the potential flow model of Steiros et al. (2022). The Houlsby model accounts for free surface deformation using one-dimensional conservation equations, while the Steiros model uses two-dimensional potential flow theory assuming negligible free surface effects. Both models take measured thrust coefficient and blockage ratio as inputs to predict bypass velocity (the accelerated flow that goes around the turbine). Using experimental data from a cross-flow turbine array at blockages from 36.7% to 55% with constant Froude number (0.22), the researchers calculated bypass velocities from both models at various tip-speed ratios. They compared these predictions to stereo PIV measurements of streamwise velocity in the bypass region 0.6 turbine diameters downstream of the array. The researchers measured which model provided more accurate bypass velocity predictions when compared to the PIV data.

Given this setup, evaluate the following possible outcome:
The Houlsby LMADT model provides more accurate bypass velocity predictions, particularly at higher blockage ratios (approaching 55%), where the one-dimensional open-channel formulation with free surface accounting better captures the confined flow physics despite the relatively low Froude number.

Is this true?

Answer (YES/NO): NO